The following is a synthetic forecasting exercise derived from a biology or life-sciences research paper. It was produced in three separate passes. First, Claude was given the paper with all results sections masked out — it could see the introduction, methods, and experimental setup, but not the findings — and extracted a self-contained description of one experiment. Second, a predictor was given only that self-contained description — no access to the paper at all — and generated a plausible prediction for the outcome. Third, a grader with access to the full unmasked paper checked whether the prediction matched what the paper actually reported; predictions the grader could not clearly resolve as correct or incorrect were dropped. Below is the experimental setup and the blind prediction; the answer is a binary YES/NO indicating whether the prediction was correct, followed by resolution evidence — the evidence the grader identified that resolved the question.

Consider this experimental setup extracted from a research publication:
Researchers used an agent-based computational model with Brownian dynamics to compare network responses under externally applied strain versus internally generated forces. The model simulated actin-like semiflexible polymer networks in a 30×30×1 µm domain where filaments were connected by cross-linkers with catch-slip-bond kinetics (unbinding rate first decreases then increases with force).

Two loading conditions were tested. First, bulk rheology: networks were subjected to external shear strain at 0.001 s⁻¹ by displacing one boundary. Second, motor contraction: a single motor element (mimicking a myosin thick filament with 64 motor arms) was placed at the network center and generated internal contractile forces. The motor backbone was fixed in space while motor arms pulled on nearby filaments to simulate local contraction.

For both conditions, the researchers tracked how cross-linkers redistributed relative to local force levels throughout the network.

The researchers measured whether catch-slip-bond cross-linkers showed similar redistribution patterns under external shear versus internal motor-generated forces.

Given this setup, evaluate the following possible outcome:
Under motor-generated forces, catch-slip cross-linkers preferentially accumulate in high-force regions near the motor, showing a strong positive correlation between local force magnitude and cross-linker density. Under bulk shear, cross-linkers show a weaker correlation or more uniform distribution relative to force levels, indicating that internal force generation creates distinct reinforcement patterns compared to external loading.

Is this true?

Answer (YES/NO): NO